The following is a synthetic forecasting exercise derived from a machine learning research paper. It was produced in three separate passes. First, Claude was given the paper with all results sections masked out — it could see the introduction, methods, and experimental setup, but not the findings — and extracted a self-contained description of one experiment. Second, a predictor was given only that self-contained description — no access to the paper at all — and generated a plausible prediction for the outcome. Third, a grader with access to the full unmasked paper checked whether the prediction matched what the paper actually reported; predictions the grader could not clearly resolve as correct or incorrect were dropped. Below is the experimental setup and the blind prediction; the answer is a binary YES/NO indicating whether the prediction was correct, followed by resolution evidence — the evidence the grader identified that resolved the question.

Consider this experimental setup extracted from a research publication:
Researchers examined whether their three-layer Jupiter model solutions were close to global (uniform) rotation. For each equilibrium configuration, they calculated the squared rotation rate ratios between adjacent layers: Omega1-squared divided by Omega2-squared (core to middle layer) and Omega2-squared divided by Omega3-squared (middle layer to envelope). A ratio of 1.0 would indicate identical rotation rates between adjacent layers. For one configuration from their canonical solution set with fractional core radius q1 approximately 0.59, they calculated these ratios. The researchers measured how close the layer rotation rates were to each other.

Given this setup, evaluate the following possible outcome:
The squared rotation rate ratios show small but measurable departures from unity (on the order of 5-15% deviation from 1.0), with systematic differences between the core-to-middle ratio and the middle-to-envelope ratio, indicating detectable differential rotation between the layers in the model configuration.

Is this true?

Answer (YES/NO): NO